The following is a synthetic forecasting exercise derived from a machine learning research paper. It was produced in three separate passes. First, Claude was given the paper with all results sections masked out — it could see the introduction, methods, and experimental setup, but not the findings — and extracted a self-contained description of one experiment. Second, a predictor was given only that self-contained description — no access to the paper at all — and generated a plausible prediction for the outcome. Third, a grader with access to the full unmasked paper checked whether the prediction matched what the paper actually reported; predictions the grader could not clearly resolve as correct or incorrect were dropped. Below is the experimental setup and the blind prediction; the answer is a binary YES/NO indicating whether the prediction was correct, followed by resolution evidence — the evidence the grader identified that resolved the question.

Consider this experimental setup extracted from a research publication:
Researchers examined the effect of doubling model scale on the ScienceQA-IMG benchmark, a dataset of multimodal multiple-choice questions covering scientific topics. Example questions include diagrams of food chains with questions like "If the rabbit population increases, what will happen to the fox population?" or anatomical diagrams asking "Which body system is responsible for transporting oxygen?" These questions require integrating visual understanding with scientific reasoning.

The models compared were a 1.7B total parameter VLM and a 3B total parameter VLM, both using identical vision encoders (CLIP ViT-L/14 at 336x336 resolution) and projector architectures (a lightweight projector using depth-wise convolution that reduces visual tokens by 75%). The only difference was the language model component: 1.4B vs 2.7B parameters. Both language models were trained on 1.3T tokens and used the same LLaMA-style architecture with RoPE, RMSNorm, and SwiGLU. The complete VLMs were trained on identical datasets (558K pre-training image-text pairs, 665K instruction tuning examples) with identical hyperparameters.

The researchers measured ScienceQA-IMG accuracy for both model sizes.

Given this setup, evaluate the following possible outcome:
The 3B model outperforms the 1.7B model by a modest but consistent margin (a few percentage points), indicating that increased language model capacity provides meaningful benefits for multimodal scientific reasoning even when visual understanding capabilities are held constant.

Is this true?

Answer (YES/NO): NO